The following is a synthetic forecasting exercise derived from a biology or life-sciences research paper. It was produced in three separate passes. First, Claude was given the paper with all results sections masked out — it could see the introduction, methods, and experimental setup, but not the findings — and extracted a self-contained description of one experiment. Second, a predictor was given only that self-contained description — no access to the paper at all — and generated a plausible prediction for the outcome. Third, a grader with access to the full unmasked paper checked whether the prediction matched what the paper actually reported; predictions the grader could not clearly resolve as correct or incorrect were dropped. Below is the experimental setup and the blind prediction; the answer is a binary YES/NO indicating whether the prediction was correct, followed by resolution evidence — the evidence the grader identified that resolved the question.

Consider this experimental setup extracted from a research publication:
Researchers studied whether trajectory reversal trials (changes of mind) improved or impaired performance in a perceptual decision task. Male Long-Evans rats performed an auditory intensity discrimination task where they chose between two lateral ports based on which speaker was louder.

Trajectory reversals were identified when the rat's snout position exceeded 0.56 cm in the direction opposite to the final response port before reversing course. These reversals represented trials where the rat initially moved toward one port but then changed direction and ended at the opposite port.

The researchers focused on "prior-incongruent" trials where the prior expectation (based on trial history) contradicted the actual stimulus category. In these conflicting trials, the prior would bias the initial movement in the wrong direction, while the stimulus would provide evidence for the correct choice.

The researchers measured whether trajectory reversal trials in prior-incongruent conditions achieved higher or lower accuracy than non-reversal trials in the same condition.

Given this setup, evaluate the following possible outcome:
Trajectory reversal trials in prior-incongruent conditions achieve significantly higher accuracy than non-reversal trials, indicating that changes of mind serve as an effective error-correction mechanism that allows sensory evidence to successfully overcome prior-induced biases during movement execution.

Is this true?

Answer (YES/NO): YES